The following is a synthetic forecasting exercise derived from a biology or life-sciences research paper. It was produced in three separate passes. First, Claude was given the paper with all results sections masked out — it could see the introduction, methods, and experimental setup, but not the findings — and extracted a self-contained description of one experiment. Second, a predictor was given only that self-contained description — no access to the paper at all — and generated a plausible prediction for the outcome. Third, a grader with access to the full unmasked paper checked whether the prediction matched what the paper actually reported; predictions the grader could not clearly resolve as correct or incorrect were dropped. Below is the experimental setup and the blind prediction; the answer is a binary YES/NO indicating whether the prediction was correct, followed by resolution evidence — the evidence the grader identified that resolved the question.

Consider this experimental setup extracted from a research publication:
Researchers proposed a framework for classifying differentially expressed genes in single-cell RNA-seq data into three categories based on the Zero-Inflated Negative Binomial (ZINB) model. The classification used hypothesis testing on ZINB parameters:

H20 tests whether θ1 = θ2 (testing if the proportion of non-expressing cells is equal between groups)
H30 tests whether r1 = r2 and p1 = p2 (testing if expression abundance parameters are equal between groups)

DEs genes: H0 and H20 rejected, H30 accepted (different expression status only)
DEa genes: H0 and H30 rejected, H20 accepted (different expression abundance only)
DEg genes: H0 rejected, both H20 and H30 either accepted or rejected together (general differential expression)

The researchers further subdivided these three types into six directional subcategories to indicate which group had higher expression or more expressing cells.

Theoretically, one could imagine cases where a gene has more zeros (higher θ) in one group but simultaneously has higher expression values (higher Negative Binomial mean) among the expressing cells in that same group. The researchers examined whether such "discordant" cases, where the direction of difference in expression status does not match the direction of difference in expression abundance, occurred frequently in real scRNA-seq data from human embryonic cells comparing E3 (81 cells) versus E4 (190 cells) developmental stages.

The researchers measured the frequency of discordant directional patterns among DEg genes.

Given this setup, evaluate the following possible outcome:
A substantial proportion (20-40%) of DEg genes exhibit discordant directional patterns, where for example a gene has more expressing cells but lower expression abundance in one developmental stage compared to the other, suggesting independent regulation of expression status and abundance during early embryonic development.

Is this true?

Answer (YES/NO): NO